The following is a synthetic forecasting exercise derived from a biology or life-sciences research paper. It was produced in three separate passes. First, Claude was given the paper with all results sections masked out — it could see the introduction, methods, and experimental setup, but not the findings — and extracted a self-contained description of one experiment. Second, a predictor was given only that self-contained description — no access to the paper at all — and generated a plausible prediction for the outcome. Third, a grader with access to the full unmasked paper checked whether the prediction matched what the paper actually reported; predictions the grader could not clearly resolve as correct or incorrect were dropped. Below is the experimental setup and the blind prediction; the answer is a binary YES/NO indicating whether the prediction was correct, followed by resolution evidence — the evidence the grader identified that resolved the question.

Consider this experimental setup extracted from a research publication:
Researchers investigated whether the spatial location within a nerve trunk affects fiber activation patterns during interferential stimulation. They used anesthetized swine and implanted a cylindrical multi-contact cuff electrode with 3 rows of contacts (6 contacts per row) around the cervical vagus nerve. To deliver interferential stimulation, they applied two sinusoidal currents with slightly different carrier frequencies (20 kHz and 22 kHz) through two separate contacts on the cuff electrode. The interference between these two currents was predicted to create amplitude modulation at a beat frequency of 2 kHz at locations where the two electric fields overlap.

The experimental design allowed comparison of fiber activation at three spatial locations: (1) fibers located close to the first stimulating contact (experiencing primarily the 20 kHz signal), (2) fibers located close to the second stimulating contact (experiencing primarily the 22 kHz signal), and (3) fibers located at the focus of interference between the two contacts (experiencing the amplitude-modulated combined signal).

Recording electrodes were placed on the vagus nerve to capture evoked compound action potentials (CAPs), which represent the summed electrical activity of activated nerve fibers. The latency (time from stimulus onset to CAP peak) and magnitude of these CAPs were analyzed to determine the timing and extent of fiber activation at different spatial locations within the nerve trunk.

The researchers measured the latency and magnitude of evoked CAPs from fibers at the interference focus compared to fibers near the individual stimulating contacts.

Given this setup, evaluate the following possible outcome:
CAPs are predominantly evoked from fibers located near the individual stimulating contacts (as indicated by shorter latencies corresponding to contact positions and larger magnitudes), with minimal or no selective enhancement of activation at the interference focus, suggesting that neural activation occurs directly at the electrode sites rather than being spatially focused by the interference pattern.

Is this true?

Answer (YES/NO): NO